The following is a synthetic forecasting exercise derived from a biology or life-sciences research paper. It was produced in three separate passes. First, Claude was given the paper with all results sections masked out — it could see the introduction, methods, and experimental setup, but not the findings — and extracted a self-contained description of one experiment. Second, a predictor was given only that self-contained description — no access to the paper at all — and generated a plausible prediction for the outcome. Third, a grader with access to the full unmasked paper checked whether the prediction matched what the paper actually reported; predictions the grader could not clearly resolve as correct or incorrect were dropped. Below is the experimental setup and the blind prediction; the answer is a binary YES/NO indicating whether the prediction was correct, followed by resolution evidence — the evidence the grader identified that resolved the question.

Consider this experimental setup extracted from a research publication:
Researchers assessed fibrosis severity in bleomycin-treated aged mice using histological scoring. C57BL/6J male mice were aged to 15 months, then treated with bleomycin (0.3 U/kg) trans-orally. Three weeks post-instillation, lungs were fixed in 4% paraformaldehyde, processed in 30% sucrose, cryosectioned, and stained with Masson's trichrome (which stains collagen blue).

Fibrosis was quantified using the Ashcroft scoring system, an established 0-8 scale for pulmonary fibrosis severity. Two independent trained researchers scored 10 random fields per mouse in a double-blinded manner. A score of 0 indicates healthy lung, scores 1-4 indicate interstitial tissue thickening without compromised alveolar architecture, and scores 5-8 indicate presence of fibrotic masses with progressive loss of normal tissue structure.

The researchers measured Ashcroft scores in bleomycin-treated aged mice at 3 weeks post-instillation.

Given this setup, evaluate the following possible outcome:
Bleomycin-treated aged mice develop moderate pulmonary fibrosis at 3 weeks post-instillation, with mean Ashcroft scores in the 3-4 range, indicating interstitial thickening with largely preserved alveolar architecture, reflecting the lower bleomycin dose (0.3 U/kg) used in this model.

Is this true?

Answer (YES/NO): NO